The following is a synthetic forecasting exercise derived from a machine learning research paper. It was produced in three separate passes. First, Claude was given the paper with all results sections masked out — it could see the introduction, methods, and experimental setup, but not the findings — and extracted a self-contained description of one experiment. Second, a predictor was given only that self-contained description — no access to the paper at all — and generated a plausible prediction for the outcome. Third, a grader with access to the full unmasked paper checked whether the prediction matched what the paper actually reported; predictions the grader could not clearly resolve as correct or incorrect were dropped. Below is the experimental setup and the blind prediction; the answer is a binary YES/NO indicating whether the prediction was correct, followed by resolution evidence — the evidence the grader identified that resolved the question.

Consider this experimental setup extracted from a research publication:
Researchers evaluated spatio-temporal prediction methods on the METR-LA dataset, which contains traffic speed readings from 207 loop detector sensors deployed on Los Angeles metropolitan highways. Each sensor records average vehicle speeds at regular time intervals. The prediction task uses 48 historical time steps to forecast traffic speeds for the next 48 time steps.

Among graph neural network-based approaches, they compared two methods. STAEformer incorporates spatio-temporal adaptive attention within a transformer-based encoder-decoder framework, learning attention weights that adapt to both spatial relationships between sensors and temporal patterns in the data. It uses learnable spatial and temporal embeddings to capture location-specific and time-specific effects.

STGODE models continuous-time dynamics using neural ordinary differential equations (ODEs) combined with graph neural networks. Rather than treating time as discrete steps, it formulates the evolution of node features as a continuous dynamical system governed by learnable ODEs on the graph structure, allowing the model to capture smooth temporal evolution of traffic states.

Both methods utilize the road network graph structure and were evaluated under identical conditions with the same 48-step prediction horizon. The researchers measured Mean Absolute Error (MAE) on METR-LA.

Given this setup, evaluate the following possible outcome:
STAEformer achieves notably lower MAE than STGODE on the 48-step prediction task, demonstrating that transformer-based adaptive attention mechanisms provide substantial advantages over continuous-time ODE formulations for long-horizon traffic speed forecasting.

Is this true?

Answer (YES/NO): YES